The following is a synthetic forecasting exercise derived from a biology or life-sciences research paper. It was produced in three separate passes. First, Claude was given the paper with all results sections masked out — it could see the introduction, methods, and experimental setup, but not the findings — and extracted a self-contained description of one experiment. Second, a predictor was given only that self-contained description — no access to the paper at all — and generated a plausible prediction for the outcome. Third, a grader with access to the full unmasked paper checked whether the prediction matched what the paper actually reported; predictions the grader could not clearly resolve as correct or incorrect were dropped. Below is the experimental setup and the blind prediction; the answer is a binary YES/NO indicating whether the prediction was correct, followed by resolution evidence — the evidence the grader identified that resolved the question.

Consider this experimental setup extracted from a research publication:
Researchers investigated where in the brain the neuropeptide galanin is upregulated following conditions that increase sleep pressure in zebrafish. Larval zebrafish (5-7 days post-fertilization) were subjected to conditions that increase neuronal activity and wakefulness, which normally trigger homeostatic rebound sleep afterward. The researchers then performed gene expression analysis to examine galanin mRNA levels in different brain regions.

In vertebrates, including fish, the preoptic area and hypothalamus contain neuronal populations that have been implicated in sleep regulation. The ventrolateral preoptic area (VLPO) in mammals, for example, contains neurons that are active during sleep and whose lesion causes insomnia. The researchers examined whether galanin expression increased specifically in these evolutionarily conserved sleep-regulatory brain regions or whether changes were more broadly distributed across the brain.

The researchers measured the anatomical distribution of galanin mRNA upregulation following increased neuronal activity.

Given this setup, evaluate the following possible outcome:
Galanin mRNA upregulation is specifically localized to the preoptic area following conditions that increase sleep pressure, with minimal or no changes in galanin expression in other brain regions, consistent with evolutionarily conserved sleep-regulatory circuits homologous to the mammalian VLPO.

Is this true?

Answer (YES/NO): NO